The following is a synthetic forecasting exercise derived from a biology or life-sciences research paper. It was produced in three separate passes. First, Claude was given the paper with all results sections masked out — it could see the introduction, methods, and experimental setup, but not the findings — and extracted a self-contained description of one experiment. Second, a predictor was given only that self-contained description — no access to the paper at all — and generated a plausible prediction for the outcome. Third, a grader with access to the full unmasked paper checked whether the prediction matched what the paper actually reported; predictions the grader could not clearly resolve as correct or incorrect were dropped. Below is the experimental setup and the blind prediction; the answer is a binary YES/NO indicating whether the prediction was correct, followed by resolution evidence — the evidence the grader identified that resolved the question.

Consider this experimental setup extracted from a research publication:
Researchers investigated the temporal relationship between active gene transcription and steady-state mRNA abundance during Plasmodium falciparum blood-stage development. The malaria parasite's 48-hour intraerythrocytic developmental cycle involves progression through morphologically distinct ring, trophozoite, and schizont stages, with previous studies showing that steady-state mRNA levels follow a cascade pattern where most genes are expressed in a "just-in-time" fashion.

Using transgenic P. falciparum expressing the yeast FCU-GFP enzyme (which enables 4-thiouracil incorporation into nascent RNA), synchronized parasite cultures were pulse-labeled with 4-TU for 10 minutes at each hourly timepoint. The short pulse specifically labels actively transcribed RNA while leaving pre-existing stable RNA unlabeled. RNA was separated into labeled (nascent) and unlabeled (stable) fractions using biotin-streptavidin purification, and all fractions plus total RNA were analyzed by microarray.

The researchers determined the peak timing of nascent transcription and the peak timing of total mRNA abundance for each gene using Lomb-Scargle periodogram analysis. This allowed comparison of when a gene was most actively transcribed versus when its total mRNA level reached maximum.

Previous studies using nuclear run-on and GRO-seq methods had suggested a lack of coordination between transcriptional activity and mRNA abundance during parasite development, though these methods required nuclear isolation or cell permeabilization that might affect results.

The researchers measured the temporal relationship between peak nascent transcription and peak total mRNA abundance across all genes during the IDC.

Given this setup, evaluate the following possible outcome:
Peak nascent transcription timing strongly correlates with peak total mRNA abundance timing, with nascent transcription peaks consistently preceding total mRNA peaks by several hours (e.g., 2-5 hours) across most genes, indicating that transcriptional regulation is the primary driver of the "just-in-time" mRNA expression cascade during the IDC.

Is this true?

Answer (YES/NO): NO